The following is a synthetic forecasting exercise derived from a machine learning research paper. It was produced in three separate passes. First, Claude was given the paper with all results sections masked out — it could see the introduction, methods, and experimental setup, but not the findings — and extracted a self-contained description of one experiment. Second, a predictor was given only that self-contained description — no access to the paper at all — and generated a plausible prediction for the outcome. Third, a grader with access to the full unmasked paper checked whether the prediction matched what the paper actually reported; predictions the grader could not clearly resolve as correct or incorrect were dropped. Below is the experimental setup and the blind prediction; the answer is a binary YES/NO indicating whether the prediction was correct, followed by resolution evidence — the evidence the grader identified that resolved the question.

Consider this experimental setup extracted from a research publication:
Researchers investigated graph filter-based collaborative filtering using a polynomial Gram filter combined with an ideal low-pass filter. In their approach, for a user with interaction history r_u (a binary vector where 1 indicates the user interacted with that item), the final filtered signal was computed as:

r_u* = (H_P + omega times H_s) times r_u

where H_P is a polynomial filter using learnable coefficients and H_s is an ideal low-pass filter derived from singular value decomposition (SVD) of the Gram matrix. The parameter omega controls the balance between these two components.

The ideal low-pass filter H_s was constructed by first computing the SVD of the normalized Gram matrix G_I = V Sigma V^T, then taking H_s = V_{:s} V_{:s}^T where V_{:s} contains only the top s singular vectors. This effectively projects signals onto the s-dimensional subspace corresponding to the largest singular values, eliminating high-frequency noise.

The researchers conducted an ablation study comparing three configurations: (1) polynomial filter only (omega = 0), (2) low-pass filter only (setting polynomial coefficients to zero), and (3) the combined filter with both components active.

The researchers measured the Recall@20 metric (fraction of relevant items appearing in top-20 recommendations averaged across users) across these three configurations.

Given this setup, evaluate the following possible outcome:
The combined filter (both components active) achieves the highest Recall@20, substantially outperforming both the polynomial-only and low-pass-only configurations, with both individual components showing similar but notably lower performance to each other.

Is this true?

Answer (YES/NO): NO